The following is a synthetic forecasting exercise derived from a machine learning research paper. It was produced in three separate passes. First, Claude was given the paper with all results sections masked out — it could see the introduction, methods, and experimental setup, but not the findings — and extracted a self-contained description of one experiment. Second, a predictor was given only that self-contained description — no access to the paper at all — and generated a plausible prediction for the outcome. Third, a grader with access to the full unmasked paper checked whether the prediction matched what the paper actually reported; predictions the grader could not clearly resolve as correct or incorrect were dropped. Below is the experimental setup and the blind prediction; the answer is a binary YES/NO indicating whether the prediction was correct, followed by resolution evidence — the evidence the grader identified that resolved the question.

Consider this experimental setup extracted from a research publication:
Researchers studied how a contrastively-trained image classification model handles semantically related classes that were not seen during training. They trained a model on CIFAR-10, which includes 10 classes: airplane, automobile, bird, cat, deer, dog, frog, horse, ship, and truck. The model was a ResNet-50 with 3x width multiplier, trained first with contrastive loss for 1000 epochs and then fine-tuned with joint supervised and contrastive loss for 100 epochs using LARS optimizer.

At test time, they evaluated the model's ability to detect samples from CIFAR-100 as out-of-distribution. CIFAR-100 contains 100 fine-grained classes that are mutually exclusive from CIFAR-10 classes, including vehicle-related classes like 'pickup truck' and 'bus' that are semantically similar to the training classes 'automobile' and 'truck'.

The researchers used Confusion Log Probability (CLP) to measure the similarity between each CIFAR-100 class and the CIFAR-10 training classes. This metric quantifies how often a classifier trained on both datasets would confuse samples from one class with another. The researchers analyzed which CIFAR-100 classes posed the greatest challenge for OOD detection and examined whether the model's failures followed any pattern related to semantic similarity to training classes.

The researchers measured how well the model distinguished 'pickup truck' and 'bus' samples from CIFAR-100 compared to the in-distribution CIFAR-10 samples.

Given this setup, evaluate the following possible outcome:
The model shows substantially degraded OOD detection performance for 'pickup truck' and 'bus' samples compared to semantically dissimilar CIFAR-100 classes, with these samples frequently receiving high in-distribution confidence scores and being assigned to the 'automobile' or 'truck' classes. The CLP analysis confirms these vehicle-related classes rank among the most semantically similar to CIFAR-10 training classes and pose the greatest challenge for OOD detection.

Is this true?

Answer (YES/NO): YES